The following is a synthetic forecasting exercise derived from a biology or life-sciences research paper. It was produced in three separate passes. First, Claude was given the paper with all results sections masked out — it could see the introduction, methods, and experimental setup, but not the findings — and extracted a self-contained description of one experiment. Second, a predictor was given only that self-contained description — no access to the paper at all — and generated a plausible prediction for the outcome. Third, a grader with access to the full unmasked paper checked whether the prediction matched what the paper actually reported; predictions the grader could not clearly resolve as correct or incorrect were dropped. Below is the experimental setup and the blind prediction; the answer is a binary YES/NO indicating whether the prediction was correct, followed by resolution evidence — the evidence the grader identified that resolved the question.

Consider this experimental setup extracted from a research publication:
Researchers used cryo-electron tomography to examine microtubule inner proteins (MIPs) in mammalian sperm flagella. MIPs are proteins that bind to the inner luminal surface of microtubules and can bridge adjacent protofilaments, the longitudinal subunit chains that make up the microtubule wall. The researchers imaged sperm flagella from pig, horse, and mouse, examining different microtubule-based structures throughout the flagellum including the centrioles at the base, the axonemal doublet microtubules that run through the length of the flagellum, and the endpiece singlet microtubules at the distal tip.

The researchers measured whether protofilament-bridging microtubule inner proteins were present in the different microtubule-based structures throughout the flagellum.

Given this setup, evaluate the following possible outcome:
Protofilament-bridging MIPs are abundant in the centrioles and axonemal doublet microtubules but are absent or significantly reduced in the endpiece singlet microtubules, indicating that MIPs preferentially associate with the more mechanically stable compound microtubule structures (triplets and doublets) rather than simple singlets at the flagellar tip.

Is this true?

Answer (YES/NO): NO